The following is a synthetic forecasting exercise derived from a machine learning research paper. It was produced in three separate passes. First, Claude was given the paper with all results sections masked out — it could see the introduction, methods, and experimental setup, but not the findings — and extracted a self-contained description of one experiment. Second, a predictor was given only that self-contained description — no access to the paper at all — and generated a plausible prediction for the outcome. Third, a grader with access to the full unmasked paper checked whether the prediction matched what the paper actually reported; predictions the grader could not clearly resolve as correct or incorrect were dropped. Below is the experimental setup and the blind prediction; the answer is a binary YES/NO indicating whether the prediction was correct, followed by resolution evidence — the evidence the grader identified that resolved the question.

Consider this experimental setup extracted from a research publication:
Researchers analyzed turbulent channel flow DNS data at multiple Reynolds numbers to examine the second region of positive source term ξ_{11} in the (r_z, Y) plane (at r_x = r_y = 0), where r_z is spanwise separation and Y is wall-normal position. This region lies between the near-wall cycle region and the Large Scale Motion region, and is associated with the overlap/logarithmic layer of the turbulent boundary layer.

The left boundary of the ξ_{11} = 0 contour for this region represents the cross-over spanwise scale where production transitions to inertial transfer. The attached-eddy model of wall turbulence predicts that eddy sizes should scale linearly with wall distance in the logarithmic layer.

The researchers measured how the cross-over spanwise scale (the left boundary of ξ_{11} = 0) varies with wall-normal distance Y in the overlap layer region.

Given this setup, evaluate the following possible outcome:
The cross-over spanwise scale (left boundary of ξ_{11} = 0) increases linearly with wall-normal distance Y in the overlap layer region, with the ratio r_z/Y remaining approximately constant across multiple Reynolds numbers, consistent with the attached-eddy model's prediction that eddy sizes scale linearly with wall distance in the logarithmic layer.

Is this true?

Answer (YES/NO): YES